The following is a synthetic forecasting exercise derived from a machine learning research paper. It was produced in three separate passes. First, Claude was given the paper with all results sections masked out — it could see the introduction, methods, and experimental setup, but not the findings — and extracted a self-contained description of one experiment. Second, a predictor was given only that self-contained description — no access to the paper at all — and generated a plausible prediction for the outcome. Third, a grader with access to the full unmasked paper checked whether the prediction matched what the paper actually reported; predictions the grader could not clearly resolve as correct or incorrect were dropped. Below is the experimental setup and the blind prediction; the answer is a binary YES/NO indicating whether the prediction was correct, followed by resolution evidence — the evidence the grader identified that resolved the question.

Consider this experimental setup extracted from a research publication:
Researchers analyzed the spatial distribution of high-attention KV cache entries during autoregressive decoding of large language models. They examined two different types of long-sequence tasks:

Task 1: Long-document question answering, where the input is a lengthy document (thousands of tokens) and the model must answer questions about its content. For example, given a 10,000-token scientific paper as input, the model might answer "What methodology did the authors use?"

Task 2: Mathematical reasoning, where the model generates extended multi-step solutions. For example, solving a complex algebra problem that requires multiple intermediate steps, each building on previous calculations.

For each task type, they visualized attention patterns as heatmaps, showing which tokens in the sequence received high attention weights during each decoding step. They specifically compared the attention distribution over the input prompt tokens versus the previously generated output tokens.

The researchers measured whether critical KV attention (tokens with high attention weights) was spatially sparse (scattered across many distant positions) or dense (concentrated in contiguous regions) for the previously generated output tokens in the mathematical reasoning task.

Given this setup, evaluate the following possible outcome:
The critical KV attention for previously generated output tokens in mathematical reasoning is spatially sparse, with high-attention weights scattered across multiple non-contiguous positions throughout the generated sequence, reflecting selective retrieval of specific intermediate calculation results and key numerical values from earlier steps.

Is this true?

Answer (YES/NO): NO